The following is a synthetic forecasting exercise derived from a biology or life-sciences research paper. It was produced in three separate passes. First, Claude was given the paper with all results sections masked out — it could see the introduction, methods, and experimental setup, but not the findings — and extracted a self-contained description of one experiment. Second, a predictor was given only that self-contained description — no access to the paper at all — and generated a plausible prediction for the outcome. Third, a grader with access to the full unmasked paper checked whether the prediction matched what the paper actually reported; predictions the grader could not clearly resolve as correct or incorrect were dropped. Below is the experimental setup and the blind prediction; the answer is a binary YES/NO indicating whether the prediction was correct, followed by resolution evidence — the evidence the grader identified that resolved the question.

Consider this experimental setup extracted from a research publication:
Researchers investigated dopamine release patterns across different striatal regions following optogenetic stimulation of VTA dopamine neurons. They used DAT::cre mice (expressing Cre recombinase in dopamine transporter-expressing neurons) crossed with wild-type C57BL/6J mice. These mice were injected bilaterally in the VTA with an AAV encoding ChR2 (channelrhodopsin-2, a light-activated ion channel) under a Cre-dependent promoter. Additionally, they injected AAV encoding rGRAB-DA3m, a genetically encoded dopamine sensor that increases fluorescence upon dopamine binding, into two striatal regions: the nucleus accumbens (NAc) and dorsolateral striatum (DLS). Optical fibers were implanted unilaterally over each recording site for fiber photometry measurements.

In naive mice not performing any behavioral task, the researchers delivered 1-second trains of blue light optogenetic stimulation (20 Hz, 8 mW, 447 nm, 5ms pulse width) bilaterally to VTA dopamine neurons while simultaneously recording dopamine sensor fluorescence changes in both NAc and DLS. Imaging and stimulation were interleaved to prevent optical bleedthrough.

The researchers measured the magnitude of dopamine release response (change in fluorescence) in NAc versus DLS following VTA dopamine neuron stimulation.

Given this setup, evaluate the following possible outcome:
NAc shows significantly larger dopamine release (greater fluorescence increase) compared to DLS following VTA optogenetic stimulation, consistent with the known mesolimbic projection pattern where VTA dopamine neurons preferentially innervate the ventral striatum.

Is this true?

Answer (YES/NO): YES